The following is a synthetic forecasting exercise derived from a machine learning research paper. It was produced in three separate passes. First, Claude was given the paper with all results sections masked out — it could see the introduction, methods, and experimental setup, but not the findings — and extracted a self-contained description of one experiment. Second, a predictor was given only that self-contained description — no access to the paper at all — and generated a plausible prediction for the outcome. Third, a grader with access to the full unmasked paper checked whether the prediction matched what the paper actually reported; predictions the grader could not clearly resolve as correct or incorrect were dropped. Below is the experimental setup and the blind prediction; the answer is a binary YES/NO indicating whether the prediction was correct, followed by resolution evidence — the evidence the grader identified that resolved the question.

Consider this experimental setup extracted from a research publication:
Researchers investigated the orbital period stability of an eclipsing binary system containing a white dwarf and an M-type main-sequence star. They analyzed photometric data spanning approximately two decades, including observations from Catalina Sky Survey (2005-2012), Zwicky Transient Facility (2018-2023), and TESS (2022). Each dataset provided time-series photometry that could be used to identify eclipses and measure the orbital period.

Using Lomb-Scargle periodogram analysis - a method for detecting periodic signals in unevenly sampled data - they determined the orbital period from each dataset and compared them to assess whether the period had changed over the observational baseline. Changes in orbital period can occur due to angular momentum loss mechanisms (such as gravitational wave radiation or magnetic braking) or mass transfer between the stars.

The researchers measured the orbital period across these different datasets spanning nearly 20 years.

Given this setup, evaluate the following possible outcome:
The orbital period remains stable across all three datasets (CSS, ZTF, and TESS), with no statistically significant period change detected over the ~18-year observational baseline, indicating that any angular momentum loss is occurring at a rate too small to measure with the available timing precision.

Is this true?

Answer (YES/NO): YES